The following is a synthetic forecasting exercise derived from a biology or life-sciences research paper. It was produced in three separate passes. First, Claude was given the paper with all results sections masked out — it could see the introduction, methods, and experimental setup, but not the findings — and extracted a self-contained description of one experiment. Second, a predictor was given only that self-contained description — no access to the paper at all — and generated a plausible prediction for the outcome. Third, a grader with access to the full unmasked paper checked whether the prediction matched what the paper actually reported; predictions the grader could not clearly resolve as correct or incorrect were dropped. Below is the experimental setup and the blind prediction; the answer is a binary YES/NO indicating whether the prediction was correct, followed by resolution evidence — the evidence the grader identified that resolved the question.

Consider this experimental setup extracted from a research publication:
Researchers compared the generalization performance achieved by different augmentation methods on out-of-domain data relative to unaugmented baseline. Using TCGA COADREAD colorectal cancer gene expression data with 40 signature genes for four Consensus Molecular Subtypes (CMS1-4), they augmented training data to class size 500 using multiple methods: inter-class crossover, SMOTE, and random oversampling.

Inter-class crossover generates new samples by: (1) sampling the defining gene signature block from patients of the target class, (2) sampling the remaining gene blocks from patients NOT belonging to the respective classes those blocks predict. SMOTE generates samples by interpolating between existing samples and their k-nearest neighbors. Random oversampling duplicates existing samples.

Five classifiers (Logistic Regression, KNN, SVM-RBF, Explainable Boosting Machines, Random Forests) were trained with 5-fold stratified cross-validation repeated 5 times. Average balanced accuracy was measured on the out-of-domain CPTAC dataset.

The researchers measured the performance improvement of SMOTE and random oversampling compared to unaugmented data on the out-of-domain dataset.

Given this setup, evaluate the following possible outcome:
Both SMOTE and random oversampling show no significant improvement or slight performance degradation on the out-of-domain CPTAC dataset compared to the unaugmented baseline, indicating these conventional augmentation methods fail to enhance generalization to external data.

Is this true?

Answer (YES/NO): YES